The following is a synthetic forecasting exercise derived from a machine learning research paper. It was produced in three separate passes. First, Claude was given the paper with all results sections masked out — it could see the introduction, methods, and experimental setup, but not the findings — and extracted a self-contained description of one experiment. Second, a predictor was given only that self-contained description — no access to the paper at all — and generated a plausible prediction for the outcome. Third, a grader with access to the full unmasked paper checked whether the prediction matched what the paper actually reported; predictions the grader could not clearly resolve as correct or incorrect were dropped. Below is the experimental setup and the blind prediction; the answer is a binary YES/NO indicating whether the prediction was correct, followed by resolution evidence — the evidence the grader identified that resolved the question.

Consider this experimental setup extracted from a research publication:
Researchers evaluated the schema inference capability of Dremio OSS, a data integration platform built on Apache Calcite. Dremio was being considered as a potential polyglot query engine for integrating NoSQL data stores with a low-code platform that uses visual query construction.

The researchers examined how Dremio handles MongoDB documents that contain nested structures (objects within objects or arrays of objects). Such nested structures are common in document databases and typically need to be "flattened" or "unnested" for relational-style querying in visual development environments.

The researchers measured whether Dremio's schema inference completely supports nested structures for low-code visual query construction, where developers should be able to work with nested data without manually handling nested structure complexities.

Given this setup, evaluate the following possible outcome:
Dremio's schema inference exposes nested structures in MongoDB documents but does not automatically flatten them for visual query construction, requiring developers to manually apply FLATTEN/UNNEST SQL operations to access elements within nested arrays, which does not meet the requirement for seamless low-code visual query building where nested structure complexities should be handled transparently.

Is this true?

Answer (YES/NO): YES